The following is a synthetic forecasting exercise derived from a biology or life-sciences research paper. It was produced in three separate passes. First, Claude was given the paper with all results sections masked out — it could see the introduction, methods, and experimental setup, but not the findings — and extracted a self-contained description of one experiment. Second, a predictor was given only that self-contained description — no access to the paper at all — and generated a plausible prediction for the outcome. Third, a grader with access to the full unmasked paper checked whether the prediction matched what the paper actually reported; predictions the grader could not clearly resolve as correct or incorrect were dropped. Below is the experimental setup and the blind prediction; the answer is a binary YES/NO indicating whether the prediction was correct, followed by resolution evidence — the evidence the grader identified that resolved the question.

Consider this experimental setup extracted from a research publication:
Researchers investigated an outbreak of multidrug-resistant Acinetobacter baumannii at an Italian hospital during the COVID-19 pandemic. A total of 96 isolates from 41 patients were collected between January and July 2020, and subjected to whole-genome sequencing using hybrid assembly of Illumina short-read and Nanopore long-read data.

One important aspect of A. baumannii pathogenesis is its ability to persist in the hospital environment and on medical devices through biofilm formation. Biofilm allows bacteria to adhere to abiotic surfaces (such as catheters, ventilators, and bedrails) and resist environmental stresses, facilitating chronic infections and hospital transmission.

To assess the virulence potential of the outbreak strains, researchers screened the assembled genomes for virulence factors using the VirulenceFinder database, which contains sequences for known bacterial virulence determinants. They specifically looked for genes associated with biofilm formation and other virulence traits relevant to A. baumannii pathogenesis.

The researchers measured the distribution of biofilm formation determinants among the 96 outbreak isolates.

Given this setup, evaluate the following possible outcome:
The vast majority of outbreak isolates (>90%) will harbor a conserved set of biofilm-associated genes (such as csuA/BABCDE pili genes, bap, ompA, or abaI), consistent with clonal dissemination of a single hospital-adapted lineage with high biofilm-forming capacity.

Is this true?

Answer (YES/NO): YES